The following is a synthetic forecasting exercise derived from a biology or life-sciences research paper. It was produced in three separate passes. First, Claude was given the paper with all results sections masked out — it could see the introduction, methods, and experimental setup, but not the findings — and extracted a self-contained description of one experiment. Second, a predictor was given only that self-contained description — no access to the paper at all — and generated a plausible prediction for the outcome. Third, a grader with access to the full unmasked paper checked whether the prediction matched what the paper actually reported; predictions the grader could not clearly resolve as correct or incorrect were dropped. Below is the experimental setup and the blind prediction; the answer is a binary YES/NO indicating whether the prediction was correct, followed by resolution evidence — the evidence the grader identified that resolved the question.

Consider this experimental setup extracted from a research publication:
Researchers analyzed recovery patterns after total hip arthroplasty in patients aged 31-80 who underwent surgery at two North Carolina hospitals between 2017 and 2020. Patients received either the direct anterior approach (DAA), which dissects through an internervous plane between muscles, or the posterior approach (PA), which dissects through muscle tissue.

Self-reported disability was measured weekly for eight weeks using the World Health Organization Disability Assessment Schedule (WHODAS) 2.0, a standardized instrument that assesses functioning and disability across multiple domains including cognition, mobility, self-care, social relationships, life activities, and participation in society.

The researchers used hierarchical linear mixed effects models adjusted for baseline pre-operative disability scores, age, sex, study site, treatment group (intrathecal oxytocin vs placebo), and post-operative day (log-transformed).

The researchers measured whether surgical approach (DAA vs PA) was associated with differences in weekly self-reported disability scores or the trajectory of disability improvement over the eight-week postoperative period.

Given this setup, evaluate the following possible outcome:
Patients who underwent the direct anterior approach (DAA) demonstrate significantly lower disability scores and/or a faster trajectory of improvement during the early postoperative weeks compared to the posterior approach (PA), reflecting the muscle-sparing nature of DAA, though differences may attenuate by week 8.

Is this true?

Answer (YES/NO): NO